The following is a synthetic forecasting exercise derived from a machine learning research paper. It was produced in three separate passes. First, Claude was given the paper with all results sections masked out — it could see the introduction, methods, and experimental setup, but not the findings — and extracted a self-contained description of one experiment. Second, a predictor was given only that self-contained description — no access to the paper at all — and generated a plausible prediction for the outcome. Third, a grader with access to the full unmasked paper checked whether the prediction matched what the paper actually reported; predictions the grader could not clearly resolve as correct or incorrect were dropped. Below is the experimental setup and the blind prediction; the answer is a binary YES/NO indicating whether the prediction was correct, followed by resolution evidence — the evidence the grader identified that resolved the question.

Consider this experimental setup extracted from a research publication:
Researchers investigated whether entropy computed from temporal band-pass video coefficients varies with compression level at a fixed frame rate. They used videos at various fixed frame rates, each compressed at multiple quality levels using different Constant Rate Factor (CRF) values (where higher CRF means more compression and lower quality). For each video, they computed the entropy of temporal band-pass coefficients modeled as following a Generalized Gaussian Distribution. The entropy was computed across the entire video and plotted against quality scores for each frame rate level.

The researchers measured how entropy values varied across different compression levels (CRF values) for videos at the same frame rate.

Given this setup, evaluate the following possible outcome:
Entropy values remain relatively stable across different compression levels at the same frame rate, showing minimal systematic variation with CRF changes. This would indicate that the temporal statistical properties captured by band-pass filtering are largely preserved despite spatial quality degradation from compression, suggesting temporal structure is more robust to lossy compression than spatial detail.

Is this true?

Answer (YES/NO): YES